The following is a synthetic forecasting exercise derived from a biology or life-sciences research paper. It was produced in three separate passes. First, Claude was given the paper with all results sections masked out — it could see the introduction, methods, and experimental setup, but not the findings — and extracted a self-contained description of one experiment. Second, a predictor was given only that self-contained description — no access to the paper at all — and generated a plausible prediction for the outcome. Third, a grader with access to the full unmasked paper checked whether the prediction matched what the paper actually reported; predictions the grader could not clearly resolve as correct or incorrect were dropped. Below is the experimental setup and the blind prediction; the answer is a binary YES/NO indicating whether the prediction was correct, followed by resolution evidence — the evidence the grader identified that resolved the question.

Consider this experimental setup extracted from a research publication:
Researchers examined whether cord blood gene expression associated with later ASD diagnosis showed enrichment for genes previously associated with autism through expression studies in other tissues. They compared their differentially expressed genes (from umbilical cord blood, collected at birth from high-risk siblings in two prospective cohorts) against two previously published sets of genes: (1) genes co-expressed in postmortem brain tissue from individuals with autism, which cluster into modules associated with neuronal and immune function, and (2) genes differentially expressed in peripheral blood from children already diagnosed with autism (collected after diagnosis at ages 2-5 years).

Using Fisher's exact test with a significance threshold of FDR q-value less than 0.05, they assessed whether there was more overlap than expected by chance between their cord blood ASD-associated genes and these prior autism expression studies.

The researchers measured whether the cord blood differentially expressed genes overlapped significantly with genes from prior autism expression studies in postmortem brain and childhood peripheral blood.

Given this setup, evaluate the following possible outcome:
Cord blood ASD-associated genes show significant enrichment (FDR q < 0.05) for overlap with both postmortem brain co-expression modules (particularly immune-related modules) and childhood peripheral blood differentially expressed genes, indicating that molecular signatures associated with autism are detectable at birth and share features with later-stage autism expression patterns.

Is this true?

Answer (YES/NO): NO